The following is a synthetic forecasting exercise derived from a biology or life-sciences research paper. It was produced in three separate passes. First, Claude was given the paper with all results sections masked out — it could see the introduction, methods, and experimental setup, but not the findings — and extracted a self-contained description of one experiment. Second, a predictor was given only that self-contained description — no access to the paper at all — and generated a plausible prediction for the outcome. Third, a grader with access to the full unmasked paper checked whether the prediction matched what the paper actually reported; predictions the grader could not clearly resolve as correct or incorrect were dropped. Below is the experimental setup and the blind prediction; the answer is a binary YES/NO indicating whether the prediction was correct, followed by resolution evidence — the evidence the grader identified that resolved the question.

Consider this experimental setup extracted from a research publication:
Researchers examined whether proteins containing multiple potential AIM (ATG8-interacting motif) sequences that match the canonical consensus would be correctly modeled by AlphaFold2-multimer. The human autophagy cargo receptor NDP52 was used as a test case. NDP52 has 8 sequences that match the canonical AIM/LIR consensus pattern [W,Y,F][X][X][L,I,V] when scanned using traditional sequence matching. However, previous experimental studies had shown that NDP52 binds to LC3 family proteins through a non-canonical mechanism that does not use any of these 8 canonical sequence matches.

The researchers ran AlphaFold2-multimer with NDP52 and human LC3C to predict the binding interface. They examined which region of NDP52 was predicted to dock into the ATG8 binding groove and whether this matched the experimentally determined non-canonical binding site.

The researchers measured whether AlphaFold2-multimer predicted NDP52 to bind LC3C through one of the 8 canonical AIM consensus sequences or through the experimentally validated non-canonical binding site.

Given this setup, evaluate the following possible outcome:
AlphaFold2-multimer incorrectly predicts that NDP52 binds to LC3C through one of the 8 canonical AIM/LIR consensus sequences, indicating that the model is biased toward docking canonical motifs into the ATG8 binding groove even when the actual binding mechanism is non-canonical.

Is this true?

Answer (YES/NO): NO